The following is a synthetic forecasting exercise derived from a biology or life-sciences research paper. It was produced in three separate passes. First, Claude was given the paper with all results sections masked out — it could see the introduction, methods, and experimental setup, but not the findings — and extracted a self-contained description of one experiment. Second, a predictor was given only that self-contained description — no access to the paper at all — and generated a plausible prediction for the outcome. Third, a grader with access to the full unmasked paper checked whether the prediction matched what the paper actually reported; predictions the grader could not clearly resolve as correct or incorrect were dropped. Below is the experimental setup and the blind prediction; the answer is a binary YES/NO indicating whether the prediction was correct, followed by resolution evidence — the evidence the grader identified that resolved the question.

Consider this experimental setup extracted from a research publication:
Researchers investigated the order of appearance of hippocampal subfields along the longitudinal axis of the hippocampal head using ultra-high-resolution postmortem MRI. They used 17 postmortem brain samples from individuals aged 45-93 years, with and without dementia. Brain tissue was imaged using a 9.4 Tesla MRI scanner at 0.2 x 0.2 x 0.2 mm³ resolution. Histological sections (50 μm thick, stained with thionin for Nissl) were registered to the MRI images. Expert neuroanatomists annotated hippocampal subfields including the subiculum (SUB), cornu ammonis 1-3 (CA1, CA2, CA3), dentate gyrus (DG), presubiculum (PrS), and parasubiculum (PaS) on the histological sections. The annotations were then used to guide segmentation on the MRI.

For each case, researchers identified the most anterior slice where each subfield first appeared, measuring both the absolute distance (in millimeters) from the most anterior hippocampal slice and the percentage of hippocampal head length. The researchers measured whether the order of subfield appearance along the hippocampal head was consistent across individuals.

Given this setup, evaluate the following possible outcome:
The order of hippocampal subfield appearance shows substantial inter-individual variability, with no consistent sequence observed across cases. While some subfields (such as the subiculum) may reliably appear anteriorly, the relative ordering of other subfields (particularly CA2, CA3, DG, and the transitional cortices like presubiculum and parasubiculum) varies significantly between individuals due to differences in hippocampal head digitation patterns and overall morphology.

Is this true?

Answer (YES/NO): NO